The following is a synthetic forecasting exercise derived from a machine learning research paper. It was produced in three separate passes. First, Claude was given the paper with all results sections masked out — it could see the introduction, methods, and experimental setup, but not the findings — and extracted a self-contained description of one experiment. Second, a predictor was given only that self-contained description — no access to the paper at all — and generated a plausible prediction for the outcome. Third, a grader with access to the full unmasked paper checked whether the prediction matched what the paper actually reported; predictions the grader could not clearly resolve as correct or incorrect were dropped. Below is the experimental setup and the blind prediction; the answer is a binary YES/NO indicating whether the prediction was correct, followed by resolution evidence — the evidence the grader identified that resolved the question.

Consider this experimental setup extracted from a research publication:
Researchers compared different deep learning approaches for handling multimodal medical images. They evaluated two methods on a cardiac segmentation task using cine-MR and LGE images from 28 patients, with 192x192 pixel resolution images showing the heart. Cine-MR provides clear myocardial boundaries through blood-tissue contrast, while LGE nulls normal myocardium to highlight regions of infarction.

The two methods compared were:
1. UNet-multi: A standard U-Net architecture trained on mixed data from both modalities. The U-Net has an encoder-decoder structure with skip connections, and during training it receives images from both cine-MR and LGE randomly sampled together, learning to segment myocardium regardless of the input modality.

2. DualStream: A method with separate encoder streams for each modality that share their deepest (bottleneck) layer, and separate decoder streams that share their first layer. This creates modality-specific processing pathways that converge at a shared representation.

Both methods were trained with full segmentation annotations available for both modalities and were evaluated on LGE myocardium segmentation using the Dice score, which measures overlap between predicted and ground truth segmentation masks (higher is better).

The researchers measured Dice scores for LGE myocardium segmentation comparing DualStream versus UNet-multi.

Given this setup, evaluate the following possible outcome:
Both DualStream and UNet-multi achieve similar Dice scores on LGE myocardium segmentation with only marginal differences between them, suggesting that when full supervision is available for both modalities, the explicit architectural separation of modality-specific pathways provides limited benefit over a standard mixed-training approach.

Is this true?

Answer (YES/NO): YES